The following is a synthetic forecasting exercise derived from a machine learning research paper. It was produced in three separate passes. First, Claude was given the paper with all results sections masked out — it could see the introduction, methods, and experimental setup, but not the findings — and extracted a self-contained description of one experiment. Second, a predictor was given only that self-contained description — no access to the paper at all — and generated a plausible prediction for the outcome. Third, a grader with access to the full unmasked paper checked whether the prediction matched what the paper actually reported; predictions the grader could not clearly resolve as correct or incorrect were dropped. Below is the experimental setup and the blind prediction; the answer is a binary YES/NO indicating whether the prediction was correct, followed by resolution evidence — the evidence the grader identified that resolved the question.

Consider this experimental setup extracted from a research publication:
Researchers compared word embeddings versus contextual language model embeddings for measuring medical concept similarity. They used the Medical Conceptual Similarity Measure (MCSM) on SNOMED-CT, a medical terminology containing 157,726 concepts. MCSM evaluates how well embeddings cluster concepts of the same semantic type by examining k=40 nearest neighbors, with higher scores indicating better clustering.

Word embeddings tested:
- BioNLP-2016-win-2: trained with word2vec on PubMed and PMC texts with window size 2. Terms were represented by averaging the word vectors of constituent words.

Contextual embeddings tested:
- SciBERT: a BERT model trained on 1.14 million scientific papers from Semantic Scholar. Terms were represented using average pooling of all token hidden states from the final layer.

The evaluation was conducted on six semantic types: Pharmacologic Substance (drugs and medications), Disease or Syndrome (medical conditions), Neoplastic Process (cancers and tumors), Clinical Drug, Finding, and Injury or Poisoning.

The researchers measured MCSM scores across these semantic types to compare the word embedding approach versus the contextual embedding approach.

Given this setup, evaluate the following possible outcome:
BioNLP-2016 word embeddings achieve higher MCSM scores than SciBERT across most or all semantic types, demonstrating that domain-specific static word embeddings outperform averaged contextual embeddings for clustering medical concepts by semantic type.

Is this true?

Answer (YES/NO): YES